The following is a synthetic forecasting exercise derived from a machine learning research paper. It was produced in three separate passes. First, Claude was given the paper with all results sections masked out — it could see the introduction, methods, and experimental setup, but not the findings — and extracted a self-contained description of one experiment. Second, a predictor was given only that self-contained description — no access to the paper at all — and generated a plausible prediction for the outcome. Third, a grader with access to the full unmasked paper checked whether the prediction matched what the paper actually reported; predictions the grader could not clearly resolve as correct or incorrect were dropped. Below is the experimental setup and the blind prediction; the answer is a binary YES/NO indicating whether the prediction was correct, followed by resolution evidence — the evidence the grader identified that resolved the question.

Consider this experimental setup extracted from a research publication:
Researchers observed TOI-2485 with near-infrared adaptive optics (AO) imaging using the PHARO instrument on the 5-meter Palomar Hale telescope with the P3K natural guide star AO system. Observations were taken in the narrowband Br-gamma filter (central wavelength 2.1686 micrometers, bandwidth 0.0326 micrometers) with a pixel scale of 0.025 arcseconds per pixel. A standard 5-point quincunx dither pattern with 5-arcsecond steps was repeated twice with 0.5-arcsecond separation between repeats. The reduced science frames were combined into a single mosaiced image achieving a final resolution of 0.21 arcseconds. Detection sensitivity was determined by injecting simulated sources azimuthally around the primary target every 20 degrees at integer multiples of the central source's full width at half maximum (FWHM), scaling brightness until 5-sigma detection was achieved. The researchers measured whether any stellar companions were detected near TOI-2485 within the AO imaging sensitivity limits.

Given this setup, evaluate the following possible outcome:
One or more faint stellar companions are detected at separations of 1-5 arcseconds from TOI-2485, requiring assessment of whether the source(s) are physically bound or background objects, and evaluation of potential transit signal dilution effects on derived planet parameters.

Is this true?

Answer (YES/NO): NO